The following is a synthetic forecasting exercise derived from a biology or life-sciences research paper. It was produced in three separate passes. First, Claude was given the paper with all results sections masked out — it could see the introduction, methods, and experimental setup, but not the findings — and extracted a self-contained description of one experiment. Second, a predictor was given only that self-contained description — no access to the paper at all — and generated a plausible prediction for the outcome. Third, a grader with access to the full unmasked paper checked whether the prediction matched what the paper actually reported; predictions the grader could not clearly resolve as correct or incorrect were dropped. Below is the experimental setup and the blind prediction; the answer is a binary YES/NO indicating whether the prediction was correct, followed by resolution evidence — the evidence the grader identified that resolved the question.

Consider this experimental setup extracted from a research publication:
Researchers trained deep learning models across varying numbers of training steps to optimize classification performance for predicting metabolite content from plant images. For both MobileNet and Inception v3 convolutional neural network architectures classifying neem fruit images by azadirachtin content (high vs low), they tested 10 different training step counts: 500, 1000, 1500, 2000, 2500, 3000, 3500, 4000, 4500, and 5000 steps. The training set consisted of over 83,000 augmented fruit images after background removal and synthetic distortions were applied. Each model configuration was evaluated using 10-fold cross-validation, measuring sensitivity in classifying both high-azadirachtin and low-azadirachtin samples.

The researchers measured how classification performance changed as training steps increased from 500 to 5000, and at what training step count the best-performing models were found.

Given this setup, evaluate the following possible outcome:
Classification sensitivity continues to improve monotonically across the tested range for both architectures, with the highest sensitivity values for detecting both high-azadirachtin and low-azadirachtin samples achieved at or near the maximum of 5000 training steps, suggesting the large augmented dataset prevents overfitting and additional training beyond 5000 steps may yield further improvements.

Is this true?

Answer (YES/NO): NO